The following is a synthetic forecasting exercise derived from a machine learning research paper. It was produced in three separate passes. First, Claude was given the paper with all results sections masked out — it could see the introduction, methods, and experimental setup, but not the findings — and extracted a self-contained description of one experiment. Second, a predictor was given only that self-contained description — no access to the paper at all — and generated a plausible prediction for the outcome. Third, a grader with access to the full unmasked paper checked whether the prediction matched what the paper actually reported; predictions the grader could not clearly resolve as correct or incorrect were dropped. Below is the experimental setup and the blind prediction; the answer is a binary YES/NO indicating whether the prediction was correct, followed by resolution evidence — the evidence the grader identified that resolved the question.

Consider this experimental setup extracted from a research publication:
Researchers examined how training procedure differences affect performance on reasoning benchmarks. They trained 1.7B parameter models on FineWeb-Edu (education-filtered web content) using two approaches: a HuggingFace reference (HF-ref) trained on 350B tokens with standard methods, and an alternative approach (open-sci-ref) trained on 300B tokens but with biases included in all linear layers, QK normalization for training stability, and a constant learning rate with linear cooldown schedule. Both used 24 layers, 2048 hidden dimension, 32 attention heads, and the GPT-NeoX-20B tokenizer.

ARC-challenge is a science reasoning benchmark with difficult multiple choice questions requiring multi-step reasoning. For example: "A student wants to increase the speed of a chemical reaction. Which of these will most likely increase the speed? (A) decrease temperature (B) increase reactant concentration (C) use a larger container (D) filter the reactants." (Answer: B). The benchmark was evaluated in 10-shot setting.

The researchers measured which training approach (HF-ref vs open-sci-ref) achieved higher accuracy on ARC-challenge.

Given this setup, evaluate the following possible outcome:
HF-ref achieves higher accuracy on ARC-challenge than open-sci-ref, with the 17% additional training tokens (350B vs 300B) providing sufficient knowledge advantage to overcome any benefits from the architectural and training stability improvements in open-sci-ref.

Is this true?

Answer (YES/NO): YES